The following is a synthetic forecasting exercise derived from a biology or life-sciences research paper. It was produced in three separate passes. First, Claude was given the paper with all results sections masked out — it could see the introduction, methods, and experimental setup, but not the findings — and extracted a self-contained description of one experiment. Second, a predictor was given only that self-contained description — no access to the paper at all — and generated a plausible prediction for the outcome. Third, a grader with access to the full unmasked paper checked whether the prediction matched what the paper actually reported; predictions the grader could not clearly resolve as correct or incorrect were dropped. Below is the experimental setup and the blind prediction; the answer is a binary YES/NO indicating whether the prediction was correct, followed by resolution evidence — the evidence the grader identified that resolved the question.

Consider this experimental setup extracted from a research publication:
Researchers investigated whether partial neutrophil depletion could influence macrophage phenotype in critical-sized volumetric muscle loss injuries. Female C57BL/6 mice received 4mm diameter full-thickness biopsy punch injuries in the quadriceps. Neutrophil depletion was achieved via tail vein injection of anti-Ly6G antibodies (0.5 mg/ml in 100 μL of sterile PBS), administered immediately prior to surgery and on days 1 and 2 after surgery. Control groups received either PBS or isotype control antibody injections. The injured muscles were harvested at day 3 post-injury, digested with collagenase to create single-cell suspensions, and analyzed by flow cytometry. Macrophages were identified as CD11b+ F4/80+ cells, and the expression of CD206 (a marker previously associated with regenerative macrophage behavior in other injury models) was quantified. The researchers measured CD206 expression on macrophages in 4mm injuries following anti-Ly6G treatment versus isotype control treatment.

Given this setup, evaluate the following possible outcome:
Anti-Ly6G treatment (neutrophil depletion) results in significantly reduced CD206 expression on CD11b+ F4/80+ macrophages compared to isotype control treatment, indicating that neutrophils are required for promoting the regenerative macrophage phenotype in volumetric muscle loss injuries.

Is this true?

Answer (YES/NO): NO